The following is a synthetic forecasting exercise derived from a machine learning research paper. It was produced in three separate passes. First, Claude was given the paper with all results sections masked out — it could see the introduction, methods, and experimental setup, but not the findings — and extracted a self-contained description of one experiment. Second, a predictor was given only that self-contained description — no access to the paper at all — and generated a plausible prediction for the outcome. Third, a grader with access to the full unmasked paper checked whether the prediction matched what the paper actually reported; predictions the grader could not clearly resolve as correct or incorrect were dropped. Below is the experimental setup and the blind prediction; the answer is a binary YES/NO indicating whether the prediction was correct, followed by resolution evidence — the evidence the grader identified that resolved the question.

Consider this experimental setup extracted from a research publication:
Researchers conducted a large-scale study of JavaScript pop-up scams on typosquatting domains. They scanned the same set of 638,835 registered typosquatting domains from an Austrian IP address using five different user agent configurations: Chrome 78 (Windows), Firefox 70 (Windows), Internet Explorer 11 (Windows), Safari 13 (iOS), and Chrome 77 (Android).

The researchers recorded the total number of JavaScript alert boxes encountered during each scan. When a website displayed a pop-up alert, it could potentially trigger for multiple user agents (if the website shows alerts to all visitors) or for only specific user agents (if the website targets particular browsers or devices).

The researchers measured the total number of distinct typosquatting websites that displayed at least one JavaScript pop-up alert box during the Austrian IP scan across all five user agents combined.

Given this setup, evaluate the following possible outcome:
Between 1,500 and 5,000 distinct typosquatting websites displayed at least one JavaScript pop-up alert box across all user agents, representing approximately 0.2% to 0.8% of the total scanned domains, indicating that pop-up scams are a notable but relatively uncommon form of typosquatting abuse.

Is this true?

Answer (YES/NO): NO